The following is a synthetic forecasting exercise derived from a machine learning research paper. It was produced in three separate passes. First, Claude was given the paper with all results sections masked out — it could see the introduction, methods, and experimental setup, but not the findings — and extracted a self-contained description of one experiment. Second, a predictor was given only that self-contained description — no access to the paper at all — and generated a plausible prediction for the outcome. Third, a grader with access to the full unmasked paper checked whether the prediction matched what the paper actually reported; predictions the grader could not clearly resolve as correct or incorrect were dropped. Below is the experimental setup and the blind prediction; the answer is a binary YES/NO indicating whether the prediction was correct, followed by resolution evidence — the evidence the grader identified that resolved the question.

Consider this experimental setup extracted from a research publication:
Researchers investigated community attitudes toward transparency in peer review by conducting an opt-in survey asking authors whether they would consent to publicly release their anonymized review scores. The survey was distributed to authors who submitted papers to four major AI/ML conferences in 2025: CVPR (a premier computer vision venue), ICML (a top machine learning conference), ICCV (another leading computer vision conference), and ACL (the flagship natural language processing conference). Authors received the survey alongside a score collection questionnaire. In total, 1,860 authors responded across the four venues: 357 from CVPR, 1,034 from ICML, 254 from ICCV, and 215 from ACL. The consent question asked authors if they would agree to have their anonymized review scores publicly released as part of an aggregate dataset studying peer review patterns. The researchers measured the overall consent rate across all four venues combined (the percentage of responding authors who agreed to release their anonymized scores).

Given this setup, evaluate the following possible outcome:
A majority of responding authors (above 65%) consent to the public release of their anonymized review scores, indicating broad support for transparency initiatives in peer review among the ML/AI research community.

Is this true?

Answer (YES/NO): NO